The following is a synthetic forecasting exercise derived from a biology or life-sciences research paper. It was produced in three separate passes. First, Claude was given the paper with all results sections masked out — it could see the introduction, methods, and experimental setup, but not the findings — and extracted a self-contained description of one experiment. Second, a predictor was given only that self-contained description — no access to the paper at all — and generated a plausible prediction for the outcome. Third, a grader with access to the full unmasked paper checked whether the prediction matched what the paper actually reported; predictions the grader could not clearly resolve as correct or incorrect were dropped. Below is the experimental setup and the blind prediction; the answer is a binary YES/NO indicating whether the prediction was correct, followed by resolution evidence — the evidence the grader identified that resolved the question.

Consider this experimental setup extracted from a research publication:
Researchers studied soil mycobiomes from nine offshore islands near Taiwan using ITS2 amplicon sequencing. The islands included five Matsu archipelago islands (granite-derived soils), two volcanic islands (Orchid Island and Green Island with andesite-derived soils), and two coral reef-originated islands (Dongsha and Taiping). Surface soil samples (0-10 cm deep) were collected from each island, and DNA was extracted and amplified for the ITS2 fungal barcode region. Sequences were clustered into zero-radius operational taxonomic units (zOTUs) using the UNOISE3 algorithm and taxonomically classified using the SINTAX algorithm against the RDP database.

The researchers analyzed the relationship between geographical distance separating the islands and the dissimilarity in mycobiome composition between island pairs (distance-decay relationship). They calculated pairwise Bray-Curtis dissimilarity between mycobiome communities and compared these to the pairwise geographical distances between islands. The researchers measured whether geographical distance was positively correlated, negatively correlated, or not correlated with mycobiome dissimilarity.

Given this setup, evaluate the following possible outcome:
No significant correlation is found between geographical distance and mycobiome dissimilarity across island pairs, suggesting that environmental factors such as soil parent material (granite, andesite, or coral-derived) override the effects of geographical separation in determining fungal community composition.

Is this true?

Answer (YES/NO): NO